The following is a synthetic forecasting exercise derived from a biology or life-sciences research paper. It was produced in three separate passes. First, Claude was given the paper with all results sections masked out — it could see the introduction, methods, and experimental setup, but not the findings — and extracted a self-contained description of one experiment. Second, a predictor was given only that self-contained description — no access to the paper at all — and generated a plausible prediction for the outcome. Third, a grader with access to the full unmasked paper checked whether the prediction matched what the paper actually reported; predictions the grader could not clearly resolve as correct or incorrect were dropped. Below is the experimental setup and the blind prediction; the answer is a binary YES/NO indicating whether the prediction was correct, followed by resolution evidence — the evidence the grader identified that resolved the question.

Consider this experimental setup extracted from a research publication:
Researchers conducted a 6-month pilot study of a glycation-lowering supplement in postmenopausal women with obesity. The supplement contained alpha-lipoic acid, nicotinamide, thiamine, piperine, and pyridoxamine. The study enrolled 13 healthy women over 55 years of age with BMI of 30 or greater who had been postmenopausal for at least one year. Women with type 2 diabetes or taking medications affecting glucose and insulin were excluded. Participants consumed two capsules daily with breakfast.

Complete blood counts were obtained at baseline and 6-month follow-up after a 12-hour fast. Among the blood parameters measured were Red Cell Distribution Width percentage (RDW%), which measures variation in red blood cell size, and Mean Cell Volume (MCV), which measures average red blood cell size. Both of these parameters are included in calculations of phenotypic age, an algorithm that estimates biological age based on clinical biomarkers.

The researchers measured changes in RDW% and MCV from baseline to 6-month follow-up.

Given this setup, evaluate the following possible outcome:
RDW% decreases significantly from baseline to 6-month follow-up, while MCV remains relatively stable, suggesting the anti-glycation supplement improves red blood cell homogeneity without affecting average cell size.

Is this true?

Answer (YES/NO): NO